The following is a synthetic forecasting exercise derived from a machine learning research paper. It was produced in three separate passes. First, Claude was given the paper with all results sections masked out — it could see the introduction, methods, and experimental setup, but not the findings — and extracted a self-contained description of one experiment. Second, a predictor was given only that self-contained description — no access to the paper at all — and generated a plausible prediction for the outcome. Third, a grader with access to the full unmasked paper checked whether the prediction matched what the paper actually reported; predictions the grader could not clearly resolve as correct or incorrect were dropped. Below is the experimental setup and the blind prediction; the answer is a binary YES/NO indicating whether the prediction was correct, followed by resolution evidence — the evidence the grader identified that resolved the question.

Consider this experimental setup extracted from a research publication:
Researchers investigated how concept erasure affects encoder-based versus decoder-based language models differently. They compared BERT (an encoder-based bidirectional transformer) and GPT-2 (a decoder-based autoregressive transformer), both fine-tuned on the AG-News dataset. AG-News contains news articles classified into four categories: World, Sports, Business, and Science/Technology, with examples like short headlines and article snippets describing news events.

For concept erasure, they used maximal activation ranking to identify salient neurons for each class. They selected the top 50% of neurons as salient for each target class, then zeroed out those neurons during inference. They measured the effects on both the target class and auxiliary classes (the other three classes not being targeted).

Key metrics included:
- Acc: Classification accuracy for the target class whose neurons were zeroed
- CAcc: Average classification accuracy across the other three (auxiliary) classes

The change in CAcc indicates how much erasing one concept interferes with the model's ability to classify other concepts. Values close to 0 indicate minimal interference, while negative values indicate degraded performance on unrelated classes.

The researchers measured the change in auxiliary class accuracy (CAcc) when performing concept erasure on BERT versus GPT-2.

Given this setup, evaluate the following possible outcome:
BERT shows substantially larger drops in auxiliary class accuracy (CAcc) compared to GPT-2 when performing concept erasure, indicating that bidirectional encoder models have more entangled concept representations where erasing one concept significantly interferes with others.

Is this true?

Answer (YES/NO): NO